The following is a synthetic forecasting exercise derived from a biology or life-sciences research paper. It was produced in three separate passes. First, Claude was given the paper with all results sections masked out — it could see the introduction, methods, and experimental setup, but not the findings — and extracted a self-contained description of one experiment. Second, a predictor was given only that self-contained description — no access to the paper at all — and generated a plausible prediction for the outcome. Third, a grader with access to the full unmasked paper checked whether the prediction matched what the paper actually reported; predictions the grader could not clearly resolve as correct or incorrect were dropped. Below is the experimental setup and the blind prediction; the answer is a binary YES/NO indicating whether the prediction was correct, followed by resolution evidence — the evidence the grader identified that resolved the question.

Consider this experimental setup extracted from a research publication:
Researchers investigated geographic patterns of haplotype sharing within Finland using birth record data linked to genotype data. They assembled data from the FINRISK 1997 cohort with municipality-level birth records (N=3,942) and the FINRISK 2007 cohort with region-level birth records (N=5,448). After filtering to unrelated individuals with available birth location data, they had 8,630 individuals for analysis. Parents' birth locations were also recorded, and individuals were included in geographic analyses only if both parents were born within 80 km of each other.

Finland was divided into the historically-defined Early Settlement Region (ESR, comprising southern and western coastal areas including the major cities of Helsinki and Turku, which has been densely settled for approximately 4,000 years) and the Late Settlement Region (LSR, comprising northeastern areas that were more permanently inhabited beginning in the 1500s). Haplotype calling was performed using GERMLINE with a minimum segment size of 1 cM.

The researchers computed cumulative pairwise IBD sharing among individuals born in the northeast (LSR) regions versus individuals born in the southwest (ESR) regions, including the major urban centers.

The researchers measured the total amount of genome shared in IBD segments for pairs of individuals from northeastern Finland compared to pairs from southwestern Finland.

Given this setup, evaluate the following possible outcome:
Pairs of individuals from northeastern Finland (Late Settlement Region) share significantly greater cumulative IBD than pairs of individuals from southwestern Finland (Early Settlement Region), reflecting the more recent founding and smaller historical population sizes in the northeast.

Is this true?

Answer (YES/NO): YES